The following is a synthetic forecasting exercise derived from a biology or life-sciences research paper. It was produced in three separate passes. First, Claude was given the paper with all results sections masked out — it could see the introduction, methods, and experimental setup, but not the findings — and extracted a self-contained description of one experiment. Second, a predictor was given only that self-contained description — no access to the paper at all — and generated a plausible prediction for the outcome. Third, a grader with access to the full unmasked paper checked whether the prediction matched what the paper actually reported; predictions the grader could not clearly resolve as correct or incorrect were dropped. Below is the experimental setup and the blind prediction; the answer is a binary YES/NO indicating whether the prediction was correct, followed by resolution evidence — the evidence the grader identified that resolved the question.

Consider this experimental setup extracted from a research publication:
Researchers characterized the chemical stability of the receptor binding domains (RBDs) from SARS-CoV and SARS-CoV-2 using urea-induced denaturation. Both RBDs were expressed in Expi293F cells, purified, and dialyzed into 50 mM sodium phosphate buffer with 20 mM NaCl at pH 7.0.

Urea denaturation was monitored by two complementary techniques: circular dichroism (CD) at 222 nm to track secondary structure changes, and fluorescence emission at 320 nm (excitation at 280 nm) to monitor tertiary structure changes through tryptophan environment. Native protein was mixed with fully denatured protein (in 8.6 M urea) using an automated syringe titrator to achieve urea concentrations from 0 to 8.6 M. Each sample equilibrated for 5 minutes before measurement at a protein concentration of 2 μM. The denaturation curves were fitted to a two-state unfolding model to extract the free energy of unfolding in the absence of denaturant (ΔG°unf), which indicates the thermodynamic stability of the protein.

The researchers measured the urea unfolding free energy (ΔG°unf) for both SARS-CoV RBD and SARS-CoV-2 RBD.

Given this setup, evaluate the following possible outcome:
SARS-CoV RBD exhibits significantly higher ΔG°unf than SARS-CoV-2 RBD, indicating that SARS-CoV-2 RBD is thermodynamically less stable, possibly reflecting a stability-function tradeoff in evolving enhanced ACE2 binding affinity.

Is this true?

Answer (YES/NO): YES